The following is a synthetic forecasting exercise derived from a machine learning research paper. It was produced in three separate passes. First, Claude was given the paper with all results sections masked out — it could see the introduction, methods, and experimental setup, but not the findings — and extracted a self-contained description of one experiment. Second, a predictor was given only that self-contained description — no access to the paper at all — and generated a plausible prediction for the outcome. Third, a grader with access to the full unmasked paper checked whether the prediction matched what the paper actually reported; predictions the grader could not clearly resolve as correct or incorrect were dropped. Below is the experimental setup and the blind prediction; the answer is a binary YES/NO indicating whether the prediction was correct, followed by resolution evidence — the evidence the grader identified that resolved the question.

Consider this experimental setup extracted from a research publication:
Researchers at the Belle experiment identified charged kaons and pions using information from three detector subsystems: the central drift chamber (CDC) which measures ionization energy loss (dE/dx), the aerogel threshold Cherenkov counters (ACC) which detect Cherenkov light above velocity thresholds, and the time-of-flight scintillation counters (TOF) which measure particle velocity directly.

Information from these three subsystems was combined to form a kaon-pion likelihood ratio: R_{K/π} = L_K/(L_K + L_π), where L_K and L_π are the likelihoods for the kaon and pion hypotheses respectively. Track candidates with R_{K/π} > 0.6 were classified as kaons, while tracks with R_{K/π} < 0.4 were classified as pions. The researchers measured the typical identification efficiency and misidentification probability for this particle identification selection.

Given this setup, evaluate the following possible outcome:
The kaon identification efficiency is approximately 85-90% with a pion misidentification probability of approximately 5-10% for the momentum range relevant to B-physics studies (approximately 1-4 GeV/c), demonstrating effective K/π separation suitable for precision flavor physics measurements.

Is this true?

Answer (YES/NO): NO